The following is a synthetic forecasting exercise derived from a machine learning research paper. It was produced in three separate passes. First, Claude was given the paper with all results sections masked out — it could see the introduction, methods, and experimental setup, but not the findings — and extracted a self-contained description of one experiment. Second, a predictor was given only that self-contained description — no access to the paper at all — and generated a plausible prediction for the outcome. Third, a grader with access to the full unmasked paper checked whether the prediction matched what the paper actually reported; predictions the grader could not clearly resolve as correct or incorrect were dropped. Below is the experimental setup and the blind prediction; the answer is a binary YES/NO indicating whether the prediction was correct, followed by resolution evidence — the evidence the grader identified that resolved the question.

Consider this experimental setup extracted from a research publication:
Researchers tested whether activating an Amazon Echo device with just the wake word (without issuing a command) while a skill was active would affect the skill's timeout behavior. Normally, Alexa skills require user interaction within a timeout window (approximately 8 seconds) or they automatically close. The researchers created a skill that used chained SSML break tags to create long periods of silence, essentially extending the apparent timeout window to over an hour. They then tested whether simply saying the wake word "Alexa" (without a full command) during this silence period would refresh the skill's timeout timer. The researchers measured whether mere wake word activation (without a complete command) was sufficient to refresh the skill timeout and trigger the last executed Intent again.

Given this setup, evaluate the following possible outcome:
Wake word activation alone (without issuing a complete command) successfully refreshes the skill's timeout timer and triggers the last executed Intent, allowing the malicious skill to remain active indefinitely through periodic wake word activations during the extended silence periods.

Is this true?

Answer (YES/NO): YES